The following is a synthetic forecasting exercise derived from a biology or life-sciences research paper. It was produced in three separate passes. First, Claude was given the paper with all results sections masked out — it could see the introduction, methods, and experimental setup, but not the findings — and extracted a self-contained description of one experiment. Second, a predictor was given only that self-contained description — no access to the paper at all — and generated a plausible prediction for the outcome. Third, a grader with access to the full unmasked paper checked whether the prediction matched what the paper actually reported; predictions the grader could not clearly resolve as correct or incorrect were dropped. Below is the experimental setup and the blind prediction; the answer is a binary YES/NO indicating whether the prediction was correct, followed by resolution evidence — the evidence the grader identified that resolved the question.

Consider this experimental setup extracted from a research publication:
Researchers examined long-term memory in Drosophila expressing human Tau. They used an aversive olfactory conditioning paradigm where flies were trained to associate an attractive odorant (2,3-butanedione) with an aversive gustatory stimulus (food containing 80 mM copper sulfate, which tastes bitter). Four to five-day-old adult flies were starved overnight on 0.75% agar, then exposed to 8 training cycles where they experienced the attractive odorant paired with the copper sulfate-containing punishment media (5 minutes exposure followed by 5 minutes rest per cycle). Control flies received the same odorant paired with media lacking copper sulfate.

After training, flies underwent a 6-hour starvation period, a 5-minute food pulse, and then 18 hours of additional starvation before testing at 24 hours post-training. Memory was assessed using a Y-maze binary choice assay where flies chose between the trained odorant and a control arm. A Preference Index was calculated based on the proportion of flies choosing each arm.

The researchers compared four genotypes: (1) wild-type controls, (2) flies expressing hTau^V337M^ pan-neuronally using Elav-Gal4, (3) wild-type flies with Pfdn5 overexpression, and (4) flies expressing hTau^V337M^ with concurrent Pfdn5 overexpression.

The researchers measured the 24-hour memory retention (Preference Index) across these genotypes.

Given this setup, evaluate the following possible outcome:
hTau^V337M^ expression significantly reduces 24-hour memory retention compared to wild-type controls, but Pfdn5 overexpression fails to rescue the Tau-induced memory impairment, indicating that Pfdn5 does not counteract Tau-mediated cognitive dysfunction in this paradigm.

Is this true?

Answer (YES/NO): NO